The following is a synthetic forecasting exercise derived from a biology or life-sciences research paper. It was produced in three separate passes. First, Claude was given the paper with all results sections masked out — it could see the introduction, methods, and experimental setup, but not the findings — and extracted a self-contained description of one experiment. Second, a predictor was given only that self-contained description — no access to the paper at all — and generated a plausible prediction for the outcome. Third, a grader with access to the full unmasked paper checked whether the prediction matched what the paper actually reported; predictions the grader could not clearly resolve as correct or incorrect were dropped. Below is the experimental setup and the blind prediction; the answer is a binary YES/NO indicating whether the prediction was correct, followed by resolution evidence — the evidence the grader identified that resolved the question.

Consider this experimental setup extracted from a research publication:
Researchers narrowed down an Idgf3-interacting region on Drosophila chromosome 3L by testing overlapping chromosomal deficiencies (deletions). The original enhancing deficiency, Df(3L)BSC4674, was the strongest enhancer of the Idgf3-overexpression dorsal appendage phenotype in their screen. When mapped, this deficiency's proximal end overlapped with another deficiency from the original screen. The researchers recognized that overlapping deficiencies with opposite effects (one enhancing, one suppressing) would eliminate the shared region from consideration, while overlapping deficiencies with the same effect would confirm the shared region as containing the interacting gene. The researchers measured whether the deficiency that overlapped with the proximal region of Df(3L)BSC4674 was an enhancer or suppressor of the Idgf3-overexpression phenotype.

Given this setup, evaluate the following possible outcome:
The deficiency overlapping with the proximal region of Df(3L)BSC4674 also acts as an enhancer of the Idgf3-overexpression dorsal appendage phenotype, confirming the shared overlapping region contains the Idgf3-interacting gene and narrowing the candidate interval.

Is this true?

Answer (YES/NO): NO